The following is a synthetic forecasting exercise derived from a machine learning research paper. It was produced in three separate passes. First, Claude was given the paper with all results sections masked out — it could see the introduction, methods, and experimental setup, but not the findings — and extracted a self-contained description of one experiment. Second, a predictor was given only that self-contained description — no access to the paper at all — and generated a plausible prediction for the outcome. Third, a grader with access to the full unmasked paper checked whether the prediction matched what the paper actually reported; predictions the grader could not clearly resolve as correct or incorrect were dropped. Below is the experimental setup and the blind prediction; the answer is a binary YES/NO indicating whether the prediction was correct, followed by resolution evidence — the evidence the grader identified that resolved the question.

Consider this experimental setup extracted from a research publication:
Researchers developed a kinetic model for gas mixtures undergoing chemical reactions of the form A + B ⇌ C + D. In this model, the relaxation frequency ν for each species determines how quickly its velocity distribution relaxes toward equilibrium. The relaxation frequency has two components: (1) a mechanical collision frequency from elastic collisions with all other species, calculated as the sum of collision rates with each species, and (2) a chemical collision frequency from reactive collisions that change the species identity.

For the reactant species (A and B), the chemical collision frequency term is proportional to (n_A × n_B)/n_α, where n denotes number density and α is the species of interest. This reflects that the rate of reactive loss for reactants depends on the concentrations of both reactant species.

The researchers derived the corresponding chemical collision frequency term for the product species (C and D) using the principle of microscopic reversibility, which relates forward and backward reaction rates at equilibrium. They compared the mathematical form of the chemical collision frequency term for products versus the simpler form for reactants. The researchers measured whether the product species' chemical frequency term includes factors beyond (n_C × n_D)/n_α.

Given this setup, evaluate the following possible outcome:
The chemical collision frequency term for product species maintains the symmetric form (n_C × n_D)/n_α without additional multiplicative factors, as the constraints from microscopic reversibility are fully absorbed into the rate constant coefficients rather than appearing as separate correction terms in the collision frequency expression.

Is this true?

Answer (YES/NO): NO